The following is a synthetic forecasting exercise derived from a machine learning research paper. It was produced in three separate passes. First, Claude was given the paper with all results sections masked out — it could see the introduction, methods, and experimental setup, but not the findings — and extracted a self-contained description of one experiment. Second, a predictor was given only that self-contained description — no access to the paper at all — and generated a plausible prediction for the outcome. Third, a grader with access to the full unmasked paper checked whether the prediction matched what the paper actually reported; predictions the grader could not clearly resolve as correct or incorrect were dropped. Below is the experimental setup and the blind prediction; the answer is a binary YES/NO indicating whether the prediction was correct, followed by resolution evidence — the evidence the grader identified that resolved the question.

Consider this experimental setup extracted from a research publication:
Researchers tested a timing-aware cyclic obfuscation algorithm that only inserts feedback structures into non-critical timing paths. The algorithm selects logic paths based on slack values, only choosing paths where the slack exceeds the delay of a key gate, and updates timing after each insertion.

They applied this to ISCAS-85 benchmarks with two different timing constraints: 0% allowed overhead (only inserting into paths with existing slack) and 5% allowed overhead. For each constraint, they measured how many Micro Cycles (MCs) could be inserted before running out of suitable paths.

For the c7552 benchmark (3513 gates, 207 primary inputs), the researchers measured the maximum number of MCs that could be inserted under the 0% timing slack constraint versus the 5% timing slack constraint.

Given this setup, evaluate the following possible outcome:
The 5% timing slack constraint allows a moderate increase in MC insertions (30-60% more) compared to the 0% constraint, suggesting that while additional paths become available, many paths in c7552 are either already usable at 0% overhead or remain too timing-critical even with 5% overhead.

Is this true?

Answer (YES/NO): NO